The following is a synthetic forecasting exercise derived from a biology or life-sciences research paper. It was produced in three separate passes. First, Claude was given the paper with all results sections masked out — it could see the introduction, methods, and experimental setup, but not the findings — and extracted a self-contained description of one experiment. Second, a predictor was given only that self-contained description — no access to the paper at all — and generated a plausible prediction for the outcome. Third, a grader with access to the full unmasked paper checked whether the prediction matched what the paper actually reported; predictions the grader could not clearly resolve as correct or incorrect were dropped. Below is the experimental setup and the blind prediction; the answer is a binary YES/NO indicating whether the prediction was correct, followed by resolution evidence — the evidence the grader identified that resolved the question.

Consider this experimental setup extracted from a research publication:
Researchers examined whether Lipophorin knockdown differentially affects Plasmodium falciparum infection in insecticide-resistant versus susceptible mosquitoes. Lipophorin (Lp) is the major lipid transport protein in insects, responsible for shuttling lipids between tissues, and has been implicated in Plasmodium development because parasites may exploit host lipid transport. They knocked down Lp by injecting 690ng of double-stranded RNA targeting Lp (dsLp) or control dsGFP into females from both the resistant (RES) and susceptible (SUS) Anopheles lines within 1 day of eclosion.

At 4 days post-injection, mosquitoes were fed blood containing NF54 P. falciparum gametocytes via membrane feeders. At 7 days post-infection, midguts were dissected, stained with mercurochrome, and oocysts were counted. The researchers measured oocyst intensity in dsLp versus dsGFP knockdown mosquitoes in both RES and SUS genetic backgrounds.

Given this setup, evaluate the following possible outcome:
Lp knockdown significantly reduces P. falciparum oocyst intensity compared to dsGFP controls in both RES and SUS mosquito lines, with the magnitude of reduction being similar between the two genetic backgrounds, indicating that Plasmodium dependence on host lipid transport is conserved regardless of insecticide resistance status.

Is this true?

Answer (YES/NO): NO